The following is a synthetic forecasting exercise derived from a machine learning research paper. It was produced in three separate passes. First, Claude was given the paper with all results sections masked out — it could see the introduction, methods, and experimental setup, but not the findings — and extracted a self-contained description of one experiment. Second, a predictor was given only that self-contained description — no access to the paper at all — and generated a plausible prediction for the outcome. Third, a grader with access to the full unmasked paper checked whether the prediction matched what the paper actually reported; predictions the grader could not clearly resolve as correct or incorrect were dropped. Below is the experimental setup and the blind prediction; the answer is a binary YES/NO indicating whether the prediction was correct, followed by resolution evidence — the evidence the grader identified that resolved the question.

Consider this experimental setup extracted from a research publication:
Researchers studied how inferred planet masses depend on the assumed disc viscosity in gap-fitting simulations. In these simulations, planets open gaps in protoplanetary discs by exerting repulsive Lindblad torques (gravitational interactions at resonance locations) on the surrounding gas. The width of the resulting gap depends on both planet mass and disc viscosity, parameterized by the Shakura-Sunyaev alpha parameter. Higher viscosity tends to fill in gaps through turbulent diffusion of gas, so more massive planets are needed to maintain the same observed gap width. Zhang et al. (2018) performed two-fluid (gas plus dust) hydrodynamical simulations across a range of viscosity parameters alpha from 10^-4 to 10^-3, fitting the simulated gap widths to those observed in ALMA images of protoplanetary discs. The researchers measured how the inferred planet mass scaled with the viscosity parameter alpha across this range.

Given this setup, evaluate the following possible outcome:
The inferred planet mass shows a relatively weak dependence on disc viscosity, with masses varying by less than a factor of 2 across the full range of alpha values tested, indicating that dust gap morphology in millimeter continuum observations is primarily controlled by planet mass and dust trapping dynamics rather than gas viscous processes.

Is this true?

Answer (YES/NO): NO